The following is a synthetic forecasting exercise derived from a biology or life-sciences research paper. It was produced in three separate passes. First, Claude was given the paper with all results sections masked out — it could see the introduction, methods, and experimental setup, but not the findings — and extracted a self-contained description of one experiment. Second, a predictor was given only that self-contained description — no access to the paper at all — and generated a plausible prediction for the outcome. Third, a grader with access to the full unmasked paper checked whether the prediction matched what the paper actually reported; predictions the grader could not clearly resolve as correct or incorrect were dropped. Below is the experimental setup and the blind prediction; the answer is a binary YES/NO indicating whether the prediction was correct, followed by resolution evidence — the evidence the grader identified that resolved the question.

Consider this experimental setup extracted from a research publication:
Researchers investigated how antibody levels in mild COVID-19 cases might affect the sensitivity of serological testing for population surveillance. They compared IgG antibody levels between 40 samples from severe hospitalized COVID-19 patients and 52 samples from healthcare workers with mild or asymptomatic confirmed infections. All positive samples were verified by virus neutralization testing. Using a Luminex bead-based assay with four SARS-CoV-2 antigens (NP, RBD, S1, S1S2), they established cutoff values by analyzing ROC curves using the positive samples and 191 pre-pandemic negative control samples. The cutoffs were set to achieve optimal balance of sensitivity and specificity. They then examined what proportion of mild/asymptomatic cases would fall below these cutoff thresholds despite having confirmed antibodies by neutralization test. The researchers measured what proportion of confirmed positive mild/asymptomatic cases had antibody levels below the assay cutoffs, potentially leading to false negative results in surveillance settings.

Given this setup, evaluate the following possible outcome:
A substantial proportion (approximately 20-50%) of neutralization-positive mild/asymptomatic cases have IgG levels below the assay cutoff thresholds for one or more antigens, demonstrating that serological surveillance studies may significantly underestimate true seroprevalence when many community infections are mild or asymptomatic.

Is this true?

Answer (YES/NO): NO